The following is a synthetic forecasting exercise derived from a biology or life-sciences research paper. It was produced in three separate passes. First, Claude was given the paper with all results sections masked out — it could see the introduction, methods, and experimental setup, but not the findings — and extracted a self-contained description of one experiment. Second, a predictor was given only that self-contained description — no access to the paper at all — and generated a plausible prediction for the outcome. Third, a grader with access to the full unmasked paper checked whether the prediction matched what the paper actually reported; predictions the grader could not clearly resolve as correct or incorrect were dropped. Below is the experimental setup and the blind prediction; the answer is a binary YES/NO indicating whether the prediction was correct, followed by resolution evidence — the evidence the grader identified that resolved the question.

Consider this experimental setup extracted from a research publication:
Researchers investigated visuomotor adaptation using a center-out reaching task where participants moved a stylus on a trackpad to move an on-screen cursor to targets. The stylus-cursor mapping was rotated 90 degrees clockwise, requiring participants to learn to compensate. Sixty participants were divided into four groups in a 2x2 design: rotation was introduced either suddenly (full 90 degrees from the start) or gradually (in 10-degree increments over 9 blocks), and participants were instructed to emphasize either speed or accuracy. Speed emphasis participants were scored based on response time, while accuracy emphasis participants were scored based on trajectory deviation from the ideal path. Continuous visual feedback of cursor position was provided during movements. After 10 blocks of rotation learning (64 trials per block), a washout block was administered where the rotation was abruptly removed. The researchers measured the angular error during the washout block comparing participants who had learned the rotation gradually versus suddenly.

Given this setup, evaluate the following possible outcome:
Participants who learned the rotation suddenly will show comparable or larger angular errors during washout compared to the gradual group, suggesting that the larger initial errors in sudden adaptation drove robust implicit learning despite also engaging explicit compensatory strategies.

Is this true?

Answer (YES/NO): NO